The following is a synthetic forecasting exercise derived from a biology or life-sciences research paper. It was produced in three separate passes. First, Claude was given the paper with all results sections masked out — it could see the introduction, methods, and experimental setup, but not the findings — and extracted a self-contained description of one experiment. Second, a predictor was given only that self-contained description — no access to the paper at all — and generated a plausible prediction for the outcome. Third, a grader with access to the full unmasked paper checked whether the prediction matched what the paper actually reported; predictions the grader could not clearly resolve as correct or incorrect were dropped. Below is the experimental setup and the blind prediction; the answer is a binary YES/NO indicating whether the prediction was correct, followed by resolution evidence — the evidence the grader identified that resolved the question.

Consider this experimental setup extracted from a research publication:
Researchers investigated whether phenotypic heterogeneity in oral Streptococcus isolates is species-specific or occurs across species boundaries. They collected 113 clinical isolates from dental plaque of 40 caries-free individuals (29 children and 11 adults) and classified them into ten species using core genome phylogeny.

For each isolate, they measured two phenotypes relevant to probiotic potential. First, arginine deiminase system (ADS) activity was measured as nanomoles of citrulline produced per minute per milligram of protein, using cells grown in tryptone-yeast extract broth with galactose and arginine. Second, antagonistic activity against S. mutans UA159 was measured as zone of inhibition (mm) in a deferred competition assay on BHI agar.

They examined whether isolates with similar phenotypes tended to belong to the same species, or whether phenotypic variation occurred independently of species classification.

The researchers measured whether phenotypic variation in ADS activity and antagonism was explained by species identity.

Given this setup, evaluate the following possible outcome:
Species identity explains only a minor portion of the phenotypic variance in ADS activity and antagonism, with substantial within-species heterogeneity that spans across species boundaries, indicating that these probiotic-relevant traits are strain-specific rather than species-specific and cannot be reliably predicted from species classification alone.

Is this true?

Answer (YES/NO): YES